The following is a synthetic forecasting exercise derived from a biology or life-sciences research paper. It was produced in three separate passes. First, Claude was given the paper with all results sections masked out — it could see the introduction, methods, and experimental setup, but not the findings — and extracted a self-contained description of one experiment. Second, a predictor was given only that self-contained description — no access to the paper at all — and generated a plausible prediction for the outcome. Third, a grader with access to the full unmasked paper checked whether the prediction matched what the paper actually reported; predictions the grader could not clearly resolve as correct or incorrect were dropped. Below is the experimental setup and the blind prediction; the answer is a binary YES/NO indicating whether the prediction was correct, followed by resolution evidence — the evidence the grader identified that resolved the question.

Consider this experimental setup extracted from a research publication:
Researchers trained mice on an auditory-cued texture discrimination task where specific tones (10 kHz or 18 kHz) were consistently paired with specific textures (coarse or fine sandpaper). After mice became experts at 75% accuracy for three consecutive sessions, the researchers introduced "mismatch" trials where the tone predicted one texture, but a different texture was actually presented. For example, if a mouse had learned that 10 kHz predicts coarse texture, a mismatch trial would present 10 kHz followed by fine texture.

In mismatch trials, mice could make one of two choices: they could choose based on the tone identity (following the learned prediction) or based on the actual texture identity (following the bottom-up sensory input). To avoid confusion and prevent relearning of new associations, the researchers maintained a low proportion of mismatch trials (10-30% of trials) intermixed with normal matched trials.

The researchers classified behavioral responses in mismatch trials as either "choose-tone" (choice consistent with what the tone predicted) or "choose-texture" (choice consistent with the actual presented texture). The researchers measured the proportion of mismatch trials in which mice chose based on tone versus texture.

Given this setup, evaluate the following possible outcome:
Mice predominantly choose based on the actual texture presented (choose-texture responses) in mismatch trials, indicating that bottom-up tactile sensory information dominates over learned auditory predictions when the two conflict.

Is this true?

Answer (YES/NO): YES